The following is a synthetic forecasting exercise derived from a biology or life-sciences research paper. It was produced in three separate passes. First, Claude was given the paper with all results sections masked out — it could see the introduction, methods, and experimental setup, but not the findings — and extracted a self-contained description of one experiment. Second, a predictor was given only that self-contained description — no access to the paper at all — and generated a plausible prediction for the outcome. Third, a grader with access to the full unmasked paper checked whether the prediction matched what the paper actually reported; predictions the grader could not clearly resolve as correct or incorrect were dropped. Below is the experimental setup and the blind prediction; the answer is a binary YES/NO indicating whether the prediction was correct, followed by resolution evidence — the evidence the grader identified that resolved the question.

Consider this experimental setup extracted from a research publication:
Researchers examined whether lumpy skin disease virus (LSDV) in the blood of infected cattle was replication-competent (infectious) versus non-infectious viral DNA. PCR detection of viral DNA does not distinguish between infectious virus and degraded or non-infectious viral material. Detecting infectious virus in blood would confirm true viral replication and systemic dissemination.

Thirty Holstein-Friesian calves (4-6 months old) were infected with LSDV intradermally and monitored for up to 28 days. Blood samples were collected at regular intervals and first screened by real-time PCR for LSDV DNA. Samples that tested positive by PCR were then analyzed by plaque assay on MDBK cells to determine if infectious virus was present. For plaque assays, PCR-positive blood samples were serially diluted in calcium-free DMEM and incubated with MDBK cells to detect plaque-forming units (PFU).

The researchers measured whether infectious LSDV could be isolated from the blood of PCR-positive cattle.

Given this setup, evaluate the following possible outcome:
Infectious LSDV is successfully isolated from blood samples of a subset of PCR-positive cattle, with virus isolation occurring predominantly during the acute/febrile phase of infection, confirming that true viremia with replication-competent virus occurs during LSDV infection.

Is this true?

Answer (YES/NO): YES